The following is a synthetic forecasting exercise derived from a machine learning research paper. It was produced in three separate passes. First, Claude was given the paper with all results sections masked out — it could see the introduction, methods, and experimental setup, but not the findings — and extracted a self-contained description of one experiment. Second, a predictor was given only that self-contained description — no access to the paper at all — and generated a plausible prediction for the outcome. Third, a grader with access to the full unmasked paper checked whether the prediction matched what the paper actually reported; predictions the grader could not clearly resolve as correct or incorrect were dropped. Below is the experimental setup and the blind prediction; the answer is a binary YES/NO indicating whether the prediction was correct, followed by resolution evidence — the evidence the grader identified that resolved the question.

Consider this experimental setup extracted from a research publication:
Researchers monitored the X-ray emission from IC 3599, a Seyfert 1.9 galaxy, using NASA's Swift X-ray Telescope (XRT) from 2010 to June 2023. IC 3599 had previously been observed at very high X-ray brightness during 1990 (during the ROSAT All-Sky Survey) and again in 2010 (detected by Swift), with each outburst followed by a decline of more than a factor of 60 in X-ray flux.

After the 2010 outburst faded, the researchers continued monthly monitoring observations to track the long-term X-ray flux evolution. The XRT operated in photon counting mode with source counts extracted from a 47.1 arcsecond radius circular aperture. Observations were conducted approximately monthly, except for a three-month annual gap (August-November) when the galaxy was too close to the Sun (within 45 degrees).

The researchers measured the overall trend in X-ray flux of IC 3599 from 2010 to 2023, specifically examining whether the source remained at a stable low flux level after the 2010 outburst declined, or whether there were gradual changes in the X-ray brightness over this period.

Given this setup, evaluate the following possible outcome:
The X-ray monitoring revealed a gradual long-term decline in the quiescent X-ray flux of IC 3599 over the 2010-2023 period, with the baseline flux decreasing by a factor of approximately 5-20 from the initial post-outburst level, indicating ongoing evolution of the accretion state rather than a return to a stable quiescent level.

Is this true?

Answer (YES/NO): NO